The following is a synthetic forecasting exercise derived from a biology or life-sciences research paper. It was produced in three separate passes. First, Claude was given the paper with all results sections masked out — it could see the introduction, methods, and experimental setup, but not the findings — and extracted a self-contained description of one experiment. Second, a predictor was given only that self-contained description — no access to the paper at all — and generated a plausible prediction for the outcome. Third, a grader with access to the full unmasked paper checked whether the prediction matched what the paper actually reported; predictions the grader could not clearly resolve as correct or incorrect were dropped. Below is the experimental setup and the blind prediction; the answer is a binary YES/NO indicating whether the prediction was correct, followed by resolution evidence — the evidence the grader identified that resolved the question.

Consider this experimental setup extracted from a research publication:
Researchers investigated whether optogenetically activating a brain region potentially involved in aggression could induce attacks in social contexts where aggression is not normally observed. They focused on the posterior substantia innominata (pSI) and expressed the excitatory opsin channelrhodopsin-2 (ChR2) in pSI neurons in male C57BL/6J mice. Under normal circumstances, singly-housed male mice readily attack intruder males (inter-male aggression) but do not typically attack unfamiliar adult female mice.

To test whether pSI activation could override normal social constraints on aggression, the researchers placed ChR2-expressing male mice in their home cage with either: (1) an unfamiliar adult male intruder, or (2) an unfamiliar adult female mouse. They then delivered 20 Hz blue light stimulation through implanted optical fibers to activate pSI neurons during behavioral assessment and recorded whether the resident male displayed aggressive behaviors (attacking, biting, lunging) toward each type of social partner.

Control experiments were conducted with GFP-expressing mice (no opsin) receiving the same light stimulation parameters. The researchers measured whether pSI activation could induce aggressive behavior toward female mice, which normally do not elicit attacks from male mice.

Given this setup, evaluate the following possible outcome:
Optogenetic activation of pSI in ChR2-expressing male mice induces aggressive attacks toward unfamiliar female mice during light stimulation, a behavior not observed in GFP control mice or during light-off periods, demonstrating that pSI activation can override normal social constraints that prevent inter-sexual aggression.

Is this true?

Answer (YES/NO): YES